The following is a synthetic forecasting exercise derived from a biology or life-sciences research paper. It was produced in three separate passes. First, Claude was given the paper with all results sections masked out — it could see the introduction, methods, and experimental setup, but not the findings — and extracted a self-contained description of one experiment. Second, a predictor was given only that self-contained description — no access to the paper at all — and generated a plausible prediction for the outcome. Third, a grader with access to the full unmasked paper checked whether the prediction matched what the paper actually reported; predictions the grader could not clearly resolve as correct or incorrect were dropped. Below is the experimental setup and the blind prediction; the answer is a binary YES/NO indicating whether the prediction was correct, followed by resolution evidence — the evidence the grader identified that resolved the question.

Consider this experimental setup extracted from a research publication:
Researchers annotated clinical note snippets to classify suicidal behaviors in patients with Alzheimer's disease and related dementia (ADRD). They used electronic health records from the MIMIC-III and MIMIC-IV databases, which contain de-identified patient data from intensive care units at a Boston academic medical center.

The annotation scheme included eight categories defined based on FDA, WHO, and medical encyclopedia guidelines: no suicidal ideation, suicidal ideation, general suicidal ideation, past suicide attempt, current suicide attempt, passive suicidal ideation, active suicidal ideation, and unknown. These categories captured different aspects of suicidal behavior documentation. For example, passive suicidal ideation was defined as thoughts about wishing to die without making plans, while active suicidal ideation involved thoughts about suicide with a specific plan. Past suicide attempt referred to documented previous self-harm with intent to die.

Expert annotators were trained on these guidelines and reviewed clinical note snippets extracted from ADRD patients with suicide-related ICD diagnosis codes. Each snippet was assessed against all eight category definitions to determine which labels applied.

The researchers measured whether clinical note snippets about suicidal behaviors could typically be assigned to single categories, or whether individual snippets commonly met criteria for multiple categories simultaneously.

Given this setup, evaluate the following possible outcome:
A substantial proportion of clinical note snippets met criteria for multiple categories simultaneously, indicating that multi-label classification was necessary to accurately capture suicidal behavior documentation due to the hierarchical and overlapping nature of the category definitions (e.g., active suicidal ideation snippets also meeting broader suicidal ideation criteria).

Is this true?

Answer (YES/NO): NO